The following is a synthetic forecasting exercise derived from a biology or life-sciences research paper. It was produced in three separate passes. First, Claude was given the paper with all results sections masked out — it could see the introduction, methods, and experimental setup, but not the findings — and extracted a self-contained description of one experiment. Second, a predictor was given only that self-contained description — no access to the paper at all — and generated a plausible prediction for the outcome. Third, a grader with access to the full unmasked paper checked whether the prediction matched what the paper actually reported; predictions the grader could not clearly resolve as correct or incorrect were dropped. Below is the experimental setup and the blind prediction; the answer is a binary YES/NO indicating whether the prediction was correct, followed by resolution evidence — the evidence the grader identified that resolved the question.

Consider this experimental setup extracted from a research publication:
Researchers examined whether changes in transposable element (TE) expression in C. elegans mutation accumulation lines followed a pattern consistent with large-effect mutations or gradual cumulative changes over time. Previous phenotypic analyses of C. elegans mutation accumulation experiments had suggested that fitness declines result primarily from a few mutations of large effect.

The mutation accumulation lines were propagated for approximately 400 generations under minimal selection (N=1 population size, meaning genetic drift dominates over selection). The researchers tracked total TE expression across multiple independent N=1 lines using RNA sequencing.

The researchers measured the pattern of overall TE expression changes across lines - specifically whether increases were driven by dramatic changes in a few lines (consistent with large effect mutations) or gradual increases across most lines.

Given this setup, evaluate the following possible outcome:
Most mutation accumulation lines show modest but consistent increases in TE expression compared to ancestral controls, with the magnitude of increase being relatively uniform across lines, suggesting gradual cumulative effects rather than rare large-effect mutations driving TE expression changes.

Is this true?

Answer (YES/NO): YES